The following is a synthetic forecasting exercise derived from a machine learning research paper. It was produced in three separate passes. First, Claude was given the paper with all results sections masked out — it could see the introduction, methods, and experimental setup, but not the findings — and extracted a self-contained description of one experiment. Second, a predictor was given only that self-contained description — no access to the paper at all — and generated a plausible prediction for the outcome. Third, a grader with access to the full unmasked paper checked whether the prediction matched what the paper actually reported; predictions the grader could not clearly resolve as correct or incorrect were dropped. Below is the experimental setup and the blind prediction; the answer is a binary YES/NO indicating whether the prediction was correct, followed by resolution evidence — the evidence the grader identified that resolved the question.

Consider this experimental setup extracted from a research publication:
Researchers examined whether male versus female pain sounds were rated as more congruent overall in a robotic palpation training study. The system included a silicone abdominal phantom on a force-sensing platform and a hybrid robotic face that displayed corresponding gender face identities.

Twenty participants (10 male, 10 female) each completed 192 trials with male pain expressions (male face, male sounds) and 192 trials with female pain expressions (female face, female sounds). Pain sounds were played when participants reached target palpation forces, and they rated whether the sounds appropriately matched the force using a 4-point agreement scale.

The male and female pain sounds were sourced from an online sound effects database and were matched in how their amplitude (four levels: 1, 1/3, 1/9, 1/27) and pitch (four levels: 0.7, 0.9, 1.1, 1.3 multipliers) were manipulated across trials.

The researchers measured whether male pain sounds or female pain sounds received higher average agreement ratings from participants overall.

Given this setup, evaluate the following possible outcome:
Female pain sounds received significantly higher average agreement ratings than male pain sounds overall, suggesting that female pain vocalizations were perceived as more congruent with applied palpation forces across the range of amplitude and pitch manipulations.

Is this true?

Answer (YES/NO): NO